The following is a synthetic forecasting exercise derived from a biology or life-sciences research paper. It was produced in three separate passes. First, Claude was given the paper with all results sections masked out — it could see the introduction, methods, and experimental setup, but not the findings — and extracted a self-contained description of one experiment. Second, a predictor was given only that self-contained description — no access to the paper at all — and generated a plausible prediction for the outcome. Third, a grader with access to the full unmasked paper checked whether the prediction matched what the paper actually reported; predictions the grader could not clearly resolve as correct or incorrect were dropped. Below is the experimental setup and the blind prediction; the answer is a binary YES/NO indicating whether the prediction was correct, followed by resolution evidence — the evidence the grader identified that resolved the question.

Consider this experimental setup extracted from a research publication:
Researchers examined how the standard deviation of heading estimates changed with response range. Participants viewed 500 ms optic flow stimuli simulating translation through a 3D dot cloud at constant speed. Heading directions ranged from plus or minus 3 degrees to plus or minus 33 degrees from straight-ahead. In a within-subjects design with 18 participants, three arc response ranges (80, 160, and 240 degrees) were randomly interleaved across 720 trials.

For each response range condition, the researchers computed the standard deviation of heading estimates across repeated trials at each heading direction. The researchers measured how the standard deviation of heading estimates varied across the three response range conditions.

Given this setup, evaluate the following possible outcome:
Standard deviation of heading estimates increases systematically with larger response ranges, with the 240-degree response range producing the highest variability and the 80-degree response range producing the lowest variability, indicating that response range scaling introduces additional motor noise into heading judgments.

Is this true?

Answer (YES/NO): NO